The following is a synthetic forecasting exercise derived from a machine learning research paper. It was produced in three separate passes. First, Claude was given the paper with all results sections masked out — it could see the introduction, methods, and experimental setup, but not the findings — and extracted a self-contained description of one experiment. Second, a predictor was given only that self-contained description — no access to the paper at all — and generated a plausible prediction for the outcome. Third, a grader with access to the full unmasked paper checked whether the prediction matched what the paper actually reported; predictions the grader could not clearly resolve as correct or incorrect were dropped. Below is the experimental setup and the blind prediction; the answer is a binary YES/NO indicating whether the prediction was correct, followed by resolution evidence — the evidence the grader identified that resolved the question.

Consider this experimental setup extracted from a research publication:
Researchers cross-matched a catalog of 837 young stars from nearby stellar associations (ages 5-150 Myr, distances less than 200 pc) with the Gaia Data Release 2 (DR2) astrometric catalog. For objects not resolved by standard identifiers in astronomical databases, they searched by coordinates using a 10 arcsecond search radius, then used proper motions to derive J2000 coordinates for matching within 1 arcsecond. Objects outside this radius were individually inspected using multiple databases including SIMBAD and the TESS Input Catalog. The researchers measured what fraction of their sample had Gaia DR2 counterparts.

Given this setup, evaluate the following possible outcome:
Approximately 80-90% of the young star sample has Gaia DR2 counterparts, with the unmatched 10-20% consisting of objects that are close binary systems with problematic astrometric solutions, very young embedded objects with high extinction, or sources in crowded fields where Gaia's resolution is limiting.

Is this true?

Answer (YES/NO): NO